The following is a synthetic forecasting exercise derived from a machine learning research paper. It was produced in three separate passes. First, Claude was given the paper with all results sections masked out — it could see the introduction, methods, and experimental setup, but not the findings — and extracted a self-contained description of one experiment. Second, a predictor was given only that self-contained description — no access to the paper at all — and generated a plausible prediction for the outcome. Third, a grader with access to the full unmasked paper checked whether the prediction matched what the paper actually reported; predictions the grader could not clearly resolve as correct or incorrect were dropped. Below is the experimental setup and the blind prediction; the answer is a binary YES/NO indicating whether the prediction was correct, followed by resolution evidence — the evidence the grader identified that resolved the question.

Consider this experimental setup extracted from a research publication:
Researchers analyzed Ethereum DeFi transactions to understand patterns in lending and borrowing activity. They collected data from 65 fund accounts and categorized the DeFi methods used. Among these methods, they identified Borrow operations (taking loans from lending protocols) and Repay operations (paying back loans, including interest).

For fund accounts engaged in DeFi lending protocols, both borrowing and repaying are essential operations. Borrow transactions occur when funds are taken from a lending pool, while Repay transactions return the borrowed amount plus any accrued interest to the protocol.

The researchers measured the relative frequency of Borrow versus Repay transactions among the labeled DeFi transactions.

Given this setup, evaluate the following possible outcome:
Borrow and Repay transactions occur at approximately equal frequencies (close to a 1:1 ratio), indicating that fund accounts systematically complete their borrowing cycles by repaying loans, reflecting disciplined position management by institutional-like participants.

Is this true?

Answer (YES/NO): YES